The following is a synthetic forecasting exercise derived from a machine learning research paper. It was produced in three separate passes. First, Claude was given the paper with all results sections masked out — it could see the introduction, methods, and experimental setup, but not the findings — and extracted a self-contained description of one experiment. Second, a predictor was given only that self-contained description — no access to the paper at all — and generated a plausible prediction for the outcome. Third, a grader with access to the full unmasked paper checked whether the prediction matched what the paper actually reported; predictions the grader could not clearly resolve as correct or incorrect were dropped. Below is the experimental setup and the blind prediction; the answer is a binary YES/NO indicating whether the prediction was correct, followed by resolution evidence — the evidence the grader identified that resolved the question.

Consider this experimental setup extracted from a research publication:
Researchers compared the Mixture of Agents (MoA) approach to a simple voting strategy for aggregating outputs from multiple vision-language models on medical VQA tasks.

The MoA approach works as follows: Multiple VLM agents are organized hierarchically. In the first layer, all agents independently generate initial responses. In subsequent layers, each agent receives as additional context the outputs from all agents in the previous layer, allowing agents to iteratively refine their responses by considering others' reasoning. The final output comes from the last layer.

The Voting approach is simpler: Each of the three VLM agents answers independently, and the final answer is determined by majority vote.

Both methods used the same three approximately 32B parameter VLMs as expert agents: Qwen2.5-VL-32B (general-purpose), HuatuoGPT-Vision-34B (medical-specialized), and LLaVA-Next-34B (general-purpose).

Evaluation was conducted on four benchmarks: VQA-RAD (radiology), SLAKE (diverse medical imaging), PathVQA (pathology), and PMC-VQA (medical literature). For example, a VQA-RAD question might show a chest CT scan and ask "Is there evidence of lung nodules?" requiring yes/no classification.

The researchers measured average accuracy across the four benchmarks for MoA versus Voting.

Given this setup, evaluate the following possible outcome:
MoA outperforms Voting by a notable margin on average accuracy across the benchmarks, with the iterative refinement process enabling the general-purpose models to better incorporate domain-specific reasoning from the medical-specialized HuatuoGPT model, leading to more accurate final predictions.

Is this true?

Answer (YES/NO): NO